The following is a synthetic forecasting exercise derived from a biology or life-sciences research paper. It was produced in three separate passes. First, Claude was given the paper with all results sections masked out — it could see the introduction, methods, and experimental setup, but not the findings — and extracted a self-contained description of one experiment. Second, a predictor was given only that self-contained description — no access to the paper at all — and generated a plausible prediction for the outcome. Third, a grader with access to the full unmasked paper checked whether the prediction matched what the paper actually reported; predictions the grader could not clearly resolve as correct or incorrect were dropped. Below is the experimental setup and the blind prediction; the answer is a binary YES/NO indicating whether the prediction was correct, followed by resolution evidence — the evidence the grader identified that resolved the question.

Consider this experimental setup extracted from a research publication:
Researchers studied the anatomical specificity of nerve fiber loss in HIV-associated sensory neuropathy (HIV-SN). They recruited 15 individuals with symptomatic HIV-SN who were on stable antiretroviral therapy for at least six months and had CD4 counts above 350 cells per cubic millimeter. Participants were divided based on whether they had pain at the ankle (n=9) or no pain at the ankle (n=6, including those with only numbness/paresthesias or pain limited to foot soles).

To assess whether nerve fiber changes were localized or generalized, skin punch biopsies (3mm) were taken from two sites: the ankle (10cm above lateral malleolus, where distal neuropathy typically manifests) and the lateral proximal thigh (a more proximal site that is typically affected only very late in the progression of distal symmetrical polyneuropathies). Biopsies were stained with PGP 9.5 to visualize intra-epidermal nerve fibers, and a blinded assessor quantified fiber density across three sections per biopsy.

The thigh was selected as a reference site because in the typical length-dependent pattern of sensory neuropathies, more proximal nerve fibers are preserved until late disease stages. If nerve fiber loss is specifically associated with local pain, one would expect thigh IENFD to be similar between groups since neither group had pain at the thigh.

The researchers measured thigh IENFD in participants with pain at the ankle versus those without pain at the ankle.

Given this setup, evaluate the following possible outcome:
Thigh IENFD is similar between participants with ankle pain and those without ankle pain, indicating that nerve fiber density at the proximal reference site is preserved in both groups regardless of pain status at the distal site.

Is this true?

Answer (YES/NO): YES